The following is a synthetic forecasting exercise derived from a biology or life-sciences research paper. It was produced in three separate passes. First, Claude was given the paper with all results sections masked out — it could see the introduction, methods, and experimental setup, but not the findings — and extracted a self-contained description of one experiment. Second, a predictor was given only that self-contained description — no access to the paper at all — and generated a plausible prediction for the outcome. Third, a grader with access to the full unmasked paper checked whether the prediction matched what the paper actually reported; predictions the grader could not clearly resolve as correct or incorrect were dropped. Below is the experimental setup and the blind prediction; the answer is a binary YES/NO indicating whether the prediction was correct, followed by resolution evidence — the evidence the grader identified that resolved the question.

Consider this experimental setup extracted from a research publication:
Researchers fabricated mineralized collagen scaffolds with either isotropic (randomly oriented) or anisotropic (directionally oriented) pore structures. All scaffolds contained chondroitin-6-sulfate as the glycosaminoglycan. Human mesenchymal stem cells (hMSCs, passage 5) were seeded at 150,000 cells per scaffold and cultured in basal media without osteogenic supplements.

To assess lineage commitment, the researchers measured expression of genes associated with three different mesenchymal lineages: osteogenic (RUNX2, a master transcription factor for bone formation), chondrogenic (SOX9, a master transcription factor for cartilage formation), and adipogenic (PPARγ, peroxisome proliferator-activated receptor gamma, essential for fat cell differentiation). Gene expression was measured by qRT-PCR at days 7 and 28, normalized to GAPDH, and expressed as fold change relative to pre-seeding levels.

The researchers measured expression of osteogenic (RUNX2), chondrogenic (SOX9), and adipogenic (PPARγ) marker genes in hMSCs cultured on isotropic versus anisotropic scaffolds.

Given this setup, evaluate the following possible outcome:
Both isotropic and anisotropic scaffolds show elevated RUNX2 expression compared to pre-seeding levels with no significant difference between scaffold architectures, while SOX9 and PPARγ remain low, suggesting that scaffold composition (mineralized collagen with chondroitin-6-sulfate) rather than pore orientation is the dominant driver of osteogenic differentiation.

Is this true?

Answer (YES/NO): NO